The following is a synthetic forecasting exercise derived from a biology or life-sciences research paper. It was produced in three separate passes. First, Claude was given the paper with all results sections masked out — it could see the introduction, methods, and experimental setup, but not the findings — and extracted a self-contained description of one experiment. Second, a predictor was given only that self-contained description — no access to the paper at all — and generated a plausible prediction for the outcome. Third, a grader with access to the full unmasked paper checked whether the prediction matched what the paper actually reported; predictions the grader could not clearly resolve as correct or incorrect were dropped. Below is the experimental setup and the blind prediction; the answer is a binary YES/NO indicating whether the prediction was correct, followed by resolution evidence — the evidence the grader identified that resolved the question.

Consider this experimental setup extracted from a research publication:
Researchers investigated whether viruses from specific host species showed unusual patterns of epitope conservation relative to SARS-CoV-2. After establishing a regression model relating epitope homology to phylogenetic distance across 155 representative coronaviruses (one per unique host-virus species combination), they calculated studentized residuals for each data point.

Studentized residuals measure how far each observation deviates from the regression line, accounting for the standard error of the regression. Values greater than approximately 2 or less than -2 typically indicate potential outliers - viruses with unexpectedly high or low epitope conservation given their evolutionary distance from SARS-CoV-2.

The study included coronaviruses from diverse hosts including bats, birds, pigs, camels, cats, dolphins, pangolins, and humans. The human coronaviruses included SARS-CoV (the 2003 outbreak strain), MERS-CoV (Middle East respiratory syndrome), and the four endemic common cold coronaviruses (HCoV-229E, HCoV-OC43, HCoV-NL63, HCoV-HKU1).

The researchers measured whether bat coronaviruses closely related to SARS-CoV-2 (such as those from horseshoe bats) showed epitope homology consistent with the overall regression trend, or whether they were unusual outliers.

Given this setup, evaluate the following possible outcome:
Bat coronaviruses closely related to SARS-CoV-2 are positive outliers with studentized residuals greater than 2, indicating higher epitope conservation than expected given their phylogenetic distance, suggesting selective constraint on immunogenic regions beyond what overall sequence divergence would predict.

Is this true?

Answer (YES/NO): NO